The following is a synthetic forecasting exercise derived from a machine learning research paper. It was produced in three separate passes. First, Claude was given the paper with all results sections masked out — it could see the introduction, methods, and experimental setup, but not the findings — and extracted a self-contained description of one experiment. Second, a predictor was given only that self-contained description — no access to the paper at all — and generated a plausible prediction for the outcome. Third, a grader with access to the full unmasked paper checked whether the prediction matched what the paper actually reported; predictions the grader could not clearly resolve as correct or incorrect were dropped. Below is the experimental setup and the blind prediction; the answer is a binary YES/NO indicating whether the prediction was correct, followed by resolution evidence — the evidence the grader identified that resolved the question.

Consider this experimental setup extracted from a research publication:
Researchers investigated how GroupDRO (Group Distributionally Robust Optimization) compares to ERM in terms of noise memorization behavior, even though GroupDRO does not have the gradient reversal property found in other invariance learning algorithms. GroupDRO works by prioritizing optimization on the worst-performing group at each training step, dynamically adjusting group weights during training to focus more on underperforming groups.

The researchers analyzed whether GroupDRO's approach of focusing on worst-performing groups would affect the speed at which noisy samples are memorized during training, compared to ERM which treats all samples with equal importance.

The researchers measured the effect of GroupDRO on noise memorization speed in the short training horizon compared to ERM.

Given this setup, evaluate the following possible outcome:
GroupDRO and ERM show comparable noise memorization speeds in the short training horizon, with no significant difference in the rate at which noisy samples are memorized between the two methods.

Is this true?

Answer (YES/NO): NO